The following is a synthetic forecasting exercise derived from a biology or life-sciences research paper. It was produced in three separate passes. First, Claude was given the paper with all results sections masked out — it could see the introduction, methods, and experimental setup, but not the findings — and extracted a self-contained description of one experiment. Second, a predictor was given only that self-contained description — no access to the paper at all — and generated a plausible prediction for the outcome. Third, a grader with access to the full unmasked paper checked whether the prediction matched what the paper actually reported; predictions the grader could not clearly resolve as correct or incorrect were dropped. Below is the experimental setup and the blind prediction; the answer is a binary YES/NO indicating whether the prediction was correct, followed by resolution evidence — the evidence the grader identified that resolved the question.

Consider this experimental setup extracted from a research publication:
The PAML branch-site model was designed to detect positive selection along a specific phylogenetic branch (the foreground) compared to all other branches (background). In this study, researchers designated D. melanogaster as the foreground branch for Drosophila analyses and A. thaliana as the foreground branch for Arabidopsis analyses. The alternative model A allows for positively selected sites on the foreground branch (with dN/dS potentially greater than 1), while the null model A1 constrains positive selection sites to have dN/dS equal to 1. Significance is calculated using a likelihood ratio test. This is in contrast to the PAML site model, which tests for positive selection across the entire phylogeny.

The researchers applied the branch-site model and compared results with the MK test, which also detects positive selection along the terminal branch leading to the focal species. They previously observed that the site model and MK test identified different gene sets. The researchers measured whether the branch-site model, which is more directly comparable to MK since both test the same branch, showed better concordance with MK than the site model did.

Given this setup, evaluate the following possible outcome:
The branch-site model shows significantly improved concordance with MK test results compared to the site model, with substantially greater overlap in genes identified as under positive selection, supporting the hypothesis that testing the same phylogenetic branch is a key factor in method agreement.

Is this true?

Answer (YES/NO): NO